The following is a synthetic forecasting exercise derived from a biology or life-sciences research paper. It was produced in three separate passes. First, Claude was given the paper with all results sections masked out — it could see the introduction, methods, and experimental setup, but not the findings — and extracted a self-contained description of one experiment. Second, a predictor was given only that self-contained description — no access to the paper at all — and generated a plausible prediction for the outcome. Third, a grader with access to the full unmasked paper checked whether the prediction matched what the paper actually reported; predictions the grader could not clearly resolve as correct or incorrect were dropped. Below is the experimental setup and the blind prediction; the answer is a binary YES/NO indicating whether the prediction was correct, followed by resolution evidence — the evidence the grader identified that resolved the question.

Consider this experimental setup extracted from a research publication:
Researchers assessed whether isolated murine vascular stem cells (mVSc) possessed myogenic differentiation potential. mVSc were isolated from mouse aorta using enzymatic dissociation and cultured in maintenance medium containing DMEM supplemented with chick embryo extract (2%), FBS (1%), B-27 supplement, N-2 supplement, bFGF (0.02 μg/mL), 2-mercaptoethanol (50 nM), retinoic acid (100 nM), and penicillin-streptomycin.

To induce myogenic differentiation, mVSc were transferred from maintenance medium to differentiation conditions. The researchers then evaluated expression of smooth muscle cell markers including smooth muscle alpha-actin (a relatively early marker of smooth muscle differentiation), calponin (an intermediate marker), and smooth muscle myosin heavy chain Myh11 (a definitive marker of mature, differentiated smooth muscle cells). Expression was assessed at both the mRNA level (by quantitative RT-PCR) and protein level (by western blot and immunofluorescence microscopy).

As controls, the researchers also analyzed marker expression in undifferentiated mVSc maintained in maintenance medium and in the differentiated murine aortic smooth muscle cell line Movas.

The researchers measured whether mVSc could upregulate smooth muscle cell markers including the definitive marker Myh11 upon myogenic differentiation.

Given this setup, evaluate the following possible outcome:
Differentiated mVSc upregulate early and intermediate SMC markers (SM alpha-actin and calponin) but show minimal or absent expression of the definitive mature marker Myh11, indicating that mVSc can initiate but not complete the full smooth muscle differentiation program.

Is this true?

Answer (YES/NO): NO